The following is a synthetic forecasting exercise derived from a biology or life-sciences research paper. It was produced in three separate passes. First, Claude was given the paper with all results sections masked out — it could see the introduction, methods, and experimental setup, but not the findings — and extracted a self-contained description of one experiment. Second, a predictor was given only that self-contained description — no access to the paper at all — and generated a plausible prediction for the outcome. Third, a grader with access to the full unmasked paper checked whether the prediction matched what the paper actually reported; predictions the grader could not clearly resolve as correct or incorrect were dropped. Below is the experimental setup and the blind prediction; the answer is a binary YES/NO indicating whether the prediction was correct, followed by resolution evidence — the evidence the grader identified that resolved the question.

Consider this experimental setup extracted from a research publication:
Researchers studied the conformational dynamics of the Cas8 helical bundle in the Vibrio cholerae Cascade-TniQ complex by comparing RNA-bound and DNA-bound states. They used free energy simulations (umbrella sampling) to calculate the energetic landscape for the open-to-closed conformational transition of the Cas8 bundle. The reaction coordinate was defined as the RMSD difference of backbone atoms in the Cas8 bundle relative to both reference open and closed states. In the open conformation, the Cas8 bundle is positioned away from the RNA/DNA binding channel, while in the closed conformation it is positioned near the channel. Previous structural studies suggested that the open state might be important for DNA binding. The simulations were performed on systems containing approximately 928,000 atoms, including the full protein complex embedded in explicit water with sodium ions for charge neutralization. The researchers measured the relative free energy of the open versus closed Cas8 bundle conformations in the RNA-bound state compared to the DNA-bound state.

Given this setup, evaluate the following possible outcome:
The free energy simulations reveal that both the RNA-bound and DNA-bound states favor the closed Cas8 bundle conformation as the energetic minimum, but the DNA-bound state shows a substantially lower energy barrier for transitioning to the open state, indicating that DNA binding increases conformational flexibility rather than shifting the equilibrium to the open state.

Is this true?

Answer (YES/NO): YES